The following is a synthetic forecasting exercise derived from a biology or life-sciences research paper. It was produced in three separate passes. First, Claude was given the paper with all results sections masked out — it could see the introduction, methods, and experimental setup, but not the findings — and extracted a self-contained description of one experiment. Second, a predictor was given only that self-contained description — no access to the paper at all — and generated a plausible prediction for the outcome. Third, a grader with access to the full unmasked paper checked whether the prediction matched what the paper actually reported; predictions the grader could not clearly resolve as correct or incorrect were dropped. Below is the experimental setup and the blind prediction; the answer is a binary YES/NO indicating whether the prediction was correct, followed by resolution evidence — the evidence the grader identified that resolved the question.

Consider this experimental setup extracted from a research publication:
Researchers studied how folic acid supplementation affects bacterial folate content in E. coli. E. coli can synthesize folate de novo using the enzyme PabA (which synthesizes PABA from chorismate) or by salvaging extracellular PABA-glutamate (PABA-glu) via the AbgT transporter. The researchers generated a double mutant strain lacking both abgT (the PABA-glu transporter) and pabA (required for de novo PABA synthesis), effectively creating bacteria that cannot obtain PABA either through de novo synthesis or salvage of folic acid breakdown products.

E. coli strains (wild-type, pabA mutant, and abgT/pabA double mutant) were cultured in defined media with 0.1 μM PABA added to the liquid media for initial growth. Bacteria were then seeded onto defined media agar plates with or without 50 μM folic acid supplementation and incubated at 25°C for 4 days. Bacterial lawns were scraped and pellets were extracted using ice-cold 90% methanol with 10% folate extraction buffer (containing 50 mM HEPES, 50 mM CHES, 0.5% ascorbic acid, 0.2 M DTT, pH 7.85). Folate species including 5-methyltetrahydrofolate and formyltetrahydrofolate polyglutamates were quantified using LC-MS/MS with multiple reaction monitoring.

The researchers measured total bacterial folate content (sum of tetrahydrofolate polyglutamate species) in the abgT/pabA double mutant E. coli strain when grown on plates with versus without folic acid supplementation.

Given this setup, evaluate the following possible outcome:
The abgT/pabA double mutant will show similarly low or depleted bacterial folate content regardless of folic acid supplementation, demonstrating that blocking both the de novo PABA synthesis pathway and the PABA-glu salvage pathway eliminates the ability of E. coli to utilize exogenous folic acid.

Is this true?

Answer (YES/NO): NO